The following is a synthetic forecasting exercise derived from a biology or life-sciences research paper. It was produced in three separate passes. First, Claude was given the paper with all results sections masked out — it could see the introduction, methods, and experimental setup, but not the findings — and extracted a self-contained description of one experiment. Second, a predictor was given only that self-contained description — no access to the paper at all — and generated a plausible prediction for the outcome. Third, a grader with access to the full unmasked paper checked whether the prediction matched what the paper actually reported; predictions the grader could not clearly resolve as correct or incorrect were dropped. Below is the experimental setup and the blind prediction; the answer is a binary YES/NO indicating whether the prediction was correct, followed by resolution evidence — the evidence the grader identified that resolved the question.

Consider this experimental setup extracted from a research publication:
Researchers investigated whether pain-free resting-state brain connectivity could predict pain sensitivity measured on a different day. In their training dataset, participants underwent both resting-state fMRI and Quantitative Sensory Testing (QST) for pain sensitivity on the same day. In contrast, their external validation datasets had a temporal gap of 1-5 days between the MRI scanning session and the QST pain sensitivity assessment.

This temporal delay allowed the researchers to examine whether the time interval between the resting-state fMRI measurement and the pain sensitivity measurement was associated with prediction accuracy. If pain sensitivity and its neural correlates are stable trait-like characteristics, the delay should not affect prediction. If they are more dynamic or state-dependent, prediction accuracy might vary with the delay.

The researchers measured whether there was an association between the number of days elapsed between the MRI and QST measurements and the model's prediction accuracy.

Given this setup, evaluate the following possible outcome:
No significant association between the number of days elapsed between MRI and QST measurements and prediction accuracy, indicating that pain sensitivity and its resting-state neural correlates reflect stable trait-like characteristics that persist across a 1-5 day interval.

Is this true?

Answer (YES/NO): NO